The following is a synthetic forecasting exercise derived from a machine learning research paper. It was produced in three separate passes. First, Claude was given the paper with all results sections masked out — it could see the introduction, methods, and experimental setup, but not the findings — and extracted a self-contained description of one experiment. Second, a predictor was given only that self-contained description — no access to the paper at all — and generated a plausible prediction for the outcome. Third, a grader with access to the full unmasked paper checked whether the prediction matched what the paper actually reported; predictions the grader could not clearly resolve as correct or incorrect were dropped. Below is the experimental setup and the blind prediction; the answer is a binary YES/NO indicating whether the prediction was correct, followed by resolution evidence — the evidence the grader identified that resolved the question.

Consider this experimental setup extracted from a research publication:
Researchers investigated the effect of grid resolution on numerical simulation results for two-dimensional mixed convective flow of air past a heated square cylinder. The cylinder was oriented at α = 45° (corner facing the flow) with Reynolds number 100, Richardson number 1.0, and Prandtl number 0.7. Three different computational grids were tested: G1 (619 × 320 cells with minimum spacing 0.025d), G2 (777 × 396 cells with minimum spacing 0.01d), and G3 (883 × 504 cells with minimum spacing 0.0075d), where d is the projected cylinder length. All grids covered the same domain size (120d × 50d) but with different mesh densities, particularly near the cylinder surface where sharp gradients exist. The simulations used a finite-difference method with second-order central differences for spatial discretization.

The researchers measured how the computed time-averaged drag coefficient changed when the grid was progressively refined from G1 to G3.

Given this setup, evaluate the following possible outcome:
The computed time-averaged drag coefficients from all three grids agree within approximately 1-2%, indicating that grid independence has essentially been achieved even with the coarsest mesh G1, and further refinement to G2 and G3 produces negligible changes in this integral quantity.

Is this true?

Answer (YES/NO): NO